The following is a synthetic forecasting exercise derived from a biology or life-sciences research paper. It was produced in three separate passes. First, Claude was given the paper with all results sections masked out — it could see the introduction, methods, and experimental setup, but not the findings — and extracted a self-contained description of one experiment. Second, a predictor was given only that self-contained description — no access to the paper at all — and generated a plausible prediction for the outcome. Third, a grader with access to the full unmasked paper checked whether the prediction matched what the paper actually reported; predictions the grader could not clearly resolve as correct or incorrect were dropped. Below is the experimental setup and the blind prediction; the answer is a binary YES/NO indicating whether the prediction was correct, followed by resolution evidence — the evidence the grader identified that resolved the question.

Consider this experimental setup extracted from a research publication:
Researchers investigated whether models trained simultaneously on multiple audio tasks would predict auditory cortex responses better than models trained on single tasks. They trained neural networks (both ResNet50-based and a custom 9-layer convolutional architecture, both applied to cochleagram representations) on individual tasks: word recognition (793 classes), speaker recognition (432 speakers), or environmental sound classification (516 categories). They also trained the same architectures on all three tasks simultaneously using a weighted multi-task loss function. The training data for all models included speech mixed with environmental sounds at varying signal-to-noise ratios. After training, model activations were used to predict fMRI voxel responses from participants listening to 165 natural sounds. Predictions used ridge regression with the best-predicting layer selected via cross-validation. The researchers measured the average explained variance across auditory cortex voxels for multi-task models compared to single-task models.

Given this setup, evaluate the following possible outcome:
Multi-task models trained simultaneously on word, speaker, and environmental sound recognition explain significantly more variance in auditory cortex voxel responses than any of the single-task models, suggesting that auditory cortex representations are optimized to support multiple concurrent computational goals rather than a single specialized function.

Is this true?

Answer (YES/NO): NO